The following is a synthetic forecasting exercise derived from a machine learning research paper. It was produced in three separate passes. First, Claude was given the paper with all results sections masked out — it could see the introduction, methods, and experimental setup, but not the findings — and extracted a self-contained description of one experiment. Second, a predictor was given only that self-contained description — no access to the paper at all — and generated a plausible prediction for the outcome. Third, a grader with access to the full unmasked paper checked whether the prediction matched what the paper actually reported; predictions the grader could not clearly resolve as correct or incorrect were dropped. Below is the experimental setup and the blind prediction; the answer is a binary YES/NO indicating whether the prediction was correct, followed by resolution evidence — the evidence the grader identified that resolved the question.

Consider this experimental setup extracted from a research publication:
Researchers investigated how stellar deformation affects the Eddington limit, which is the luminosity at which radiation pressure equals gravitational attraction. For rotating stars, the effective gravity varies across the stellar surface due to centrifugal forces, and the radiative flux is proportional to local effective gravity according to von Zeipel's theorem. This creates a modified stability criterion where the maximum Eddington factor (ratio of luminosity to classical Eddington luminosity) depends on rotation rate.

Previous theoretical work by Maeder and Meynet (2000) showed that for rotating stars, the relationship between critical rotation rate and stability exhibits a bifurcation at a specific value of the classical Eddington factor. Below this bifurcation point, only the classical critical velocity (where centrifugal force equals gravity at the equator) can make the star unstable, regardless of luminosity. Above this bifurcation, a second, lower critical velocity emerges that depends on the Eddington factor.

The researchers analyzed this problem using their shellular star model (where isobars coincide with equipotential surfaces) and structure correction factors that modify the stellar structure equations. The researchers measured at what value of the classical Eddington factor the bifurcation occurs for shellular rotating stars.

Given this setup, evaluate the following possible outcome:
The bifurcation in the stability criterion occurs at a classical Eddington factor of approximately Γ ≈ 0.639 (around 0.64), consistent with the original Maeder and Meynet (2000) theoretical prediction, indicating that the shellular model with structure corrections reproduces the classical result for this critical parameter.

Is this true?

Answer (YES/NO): YES